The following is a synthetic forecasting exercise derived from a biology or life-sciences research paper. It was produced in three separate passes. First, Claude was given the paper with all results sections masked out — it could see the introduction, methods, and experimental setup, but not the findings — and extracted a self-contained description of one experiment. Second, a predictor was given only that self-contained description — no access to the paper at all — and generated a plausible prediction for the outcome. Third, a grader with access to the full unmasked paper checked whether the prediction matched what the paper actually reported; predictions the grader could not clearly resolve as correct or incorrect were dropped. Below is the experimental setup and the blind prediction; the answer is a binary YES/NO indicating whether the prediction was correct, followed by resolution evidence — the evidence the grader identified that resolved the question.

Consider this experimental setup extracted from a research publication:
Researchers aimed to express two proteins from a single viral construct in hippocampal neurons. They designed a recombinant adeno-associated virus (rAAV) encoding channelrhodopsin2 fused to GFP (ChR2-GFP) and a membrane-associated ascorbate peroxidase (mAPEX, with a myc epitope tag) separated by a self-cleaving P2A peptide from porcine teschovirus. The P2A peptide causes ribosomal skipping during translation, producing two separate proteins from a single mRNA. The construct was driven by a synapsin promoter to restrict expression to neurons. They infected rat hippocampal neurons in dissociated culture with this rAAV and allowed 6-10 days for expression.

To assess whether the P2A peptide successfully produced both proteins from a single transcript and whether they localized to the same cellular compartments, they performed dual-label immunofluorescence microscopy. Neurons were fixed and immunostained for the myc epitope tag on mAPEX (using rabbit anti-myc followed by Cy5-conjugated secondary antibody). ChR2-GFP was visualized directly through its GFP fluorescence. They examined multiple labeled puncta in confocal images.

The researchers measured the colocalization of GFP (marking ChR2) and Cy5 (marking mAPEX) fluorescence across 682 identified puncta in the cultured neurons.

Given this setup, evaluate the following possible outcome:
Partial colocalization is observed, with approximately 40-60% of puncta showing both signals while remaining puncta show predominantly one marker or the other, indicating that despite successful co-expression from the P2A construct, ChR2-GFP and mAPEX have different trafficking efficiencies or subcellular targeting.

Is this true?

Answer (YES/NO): NO